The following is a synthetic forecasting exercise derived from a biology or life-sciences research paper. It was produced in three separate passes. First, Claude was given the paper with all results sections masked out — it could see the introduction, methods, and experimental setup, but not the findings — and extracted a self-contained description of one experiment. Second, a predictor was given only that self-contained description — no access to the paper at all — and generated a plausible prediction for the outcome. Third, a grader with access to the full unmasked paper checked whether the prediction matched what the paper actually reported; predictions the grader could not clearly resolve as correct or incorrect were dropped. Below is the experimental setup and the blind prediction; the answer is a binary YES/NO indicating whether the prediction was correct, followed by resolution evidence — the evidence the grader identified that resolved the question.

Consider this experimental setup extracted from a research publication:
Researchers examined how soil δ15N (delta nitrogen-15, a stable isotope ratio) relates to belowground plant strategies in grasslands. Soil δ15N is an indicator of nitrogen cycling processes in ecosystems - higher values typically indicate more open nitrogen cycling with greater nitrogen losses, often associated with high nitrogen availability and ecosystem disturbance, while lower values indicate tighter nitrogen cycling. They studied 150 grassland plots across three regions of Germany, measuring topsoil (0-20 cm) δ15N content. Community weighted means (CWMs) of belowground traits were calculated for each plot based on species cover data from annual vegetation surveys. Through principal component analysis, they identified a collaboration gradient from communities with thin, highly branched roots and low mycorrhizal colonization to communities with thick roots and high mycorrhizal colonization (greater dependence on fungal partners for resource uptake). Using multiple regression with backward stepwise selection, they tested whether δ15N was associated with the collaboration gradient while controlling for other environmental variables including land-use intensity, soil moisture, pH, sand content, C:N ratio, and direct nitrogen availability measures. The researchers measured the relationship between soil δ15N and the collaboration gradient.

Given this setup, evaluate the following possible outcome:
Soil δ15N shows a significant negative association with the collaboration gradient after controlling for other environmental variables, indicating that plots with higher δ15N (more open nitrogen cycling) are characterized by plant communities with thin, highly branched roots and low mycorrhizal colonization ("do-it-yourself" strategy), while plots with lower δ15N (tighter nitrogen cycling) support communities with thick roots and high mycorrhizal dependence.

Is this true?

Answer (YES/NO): YES